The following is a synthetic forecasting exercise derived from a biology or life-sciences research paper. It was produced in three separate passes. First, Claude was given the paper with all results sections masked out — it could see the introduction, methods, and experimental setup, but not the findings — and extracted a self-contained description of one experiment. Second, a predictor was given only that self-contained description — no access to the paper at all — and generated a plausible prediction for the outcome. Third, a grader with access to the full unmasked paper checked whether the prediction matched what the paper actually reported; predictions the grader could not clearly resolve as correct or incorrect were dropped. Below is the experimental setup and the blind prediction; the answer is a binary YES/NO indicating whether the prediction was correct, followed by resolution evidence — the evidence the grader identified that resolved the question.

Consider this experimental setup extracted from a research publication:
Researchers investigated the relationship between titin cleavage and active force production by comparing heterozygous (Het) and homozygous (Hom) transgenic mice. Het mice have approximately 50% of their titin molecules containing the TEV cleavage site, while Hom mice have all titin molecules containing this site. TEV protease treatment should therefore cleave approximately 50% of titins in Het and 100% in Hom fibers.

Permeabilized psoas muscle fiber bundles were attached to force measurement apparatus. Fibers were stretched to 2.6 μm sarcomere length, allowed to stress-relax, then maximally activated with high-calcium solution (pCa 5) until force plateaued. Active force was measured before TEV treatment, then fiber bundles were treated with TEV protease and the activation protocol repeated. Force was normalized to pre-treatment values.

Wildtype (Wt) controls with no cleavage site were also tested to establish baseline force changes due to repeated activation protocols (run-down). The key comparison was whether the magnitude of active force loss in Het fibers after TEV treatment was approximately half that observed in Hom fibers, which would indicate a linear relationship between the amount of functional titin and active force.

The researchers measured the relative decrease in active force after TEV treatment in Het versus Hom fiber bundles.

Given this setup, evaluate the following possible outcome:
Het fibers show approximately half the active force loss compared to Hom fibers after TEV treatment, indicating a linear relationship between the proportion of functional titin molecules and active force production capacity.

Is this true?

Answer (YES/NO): YES